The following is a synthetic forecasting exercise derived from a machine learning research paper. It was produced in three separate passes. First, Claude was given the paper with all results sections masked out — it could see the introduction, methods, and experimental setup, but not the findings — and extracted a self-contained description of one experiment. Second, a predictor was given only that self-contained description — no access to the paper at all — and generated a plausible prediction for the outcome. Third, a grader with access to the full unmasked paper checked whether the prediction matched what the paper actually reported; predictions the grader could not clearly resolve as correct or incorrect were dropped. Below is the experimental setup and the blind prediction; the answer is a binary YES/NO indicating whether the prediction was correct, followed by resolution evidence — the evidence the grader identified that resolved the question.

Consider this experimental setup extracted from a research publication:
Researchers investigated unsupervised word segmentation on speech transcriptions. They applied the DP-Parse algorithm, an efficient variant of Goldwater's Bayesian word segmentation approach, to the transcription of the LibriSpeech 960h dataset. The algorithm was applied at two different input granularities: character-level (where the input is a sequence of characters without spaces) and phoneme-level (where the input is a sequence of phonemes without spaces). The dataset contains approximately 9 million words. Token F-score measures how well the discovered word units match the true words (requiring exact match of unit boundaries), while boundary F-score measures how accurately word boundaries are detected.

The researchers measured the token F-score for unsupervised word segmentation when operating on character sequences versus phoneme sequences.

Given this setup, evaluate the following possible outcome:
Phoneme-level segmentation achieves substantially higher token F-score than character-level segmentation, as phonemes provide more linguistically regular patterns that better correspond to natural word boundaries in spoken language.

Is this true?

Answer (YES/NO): NO